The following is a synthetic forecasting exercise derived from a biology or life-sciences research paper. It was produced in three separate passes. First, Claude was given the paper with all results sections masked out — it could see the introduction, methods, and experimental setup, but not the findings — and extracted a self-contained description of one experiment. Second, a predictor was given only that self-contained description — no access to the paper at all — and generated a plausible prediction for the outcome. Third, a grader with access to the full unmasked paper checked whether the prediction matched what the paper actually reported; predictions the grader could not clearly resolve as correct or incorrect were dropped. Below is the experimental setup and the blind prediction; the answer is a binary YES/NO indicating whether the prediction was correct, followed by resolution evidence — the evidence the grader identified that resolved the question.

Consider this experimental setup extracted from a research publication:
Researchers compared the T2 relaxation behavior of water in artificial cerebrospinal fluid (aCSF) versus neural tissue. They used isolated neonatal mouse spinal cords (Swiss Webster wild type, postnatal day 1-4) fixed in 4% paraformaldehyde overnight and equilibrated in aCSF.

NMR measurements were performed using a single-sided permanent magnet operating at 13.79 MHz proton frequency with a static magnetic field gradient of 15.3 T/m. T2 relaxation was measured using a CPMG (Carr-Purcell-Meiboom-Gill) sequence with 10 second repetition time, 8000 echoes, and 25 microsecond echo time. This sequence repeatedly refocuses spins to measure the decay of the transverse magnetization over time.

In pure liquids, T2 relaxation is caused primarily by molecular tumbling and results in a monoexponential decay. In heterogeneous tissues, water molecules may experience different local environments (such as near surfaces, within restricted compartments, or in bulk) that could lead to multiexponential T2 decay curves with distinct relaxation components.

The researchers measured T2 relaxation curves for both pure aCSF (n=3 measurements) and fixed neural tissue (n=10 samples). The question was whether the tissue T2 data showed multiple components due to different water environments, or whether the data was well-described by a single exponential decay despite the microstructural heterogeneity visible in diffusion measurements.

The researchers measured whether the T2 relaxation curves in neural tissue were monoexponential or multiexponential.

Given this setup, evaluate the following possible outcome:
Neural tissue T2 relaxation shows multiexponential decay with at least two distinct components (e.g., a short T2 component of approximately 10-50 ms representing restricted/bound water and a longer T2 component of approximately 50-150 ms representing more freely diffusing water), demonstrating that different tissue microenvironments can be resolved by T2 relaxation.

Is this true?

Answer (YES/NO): NO